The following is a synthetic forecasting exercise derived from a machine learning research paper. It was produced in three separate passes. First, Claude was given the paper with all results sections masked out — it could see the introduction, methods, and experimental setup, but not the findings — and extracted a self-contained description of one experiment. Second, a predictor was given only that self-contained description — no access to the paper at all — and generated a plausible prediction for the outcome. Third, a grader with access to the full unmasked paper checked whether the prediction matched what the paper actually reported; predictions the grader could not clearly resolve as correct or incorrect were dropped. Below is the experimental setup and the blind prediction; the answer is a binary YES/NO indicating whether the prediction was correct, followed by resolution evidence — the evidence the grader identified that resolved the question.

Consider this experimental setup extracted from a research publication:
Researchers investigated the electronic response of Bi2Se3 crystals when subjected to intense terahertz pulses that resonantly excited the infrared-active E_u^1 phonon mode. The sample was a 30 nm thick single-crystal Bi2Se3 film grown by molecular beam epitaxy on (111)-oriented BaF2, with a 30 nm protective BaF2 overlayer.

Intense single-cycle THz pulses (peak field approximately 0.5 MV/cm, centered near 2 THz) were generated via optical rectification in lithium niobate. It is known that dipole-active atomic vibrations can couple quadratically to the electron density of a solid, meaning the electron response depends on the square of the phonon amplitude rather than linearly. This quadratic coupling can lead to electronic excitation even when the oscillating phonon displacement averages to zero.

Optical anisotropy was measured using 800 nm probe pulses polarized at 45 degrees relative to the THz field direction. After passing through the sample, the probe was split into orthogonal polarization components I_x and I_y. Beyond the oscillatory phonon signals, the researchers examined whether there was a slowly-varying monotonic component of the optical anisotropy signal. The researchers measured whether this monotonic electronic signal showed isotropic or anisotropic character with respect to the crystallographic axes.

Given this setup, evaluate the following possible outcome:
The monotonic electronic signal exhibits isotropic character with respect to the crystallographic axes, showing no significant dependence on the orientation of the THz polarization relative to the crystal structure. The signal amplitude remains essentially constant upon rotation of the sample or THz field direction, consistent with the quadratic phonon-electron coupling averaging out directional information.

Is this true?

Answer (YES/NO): NO